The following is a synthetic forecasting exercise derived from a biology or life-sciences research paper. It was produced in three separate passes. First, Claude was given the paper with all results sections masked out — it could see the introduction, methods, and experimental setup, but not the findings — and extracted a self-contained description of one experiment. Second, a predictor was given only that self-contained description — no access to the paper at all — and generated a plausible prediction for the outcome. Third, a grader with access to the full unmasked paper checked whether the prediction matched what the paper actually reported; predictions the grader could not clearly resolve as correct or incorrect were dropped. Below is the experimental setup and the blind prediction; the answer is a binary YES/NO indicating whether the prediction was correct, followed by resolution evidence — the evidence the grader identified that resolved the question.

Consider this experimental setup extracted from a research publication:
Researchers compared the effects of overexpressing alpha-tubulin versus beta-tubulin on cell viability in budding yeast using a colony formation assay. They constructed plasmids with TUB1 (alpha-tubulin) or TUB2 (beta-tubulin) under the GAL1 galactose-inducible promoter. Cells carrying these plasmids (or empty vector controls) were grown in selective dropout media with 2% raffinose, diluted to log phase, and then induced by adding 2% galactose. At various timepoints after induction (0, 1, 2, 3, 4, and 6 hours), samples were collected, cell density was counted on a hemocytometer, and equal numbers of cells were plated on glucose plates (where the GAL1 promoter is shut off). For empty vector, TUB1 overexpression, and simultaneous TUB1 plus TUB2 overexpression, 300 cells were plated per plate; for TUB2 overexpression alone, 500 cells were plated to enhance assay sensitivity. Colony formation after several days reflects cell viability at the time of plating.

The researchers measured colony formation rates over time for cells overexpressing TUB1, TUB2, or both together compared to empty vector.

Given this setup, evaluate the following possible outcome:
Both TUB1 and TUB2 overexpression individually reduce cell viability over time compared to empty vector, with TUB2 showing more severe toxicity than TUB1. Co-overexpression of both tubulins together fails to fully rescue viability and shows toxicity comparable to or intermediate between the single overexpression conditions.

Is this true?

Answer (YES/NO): NO